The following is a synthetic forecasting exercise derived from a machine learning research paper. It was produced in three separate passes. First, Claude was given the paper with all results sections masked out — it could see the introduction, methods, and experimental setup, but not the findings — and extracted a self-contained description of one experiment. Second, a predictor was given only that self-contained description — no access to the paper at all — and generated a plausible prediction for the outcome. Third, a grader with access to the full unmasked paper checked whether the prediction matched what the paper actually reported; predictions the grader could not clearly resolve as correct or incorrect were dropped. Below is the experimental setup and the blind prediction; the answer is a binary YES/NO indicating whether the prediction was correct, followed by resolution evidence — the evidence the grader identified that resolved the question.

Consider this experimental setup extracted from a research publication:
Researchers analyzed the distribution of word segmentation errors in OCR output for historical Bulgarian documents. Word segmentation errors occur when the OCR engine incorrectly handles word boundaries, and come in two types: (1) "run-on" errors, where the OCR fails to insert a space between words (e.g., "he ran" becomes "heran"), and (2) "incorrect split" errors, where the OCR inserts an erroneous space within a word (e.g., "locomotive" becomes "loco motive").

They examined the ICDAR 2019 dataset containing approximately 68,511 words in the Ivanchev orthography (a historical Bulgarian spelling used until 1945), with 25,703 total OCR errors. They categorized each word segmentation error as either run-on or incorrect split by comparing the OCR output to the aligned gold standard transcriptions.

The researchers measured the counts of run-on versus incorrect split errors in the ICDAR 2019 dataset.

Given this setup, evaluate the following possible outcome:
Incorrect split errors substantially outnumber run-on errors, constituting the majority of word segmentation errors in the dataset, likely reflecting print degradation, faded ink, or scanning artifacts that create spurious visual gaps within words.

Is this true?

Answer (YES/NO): NO